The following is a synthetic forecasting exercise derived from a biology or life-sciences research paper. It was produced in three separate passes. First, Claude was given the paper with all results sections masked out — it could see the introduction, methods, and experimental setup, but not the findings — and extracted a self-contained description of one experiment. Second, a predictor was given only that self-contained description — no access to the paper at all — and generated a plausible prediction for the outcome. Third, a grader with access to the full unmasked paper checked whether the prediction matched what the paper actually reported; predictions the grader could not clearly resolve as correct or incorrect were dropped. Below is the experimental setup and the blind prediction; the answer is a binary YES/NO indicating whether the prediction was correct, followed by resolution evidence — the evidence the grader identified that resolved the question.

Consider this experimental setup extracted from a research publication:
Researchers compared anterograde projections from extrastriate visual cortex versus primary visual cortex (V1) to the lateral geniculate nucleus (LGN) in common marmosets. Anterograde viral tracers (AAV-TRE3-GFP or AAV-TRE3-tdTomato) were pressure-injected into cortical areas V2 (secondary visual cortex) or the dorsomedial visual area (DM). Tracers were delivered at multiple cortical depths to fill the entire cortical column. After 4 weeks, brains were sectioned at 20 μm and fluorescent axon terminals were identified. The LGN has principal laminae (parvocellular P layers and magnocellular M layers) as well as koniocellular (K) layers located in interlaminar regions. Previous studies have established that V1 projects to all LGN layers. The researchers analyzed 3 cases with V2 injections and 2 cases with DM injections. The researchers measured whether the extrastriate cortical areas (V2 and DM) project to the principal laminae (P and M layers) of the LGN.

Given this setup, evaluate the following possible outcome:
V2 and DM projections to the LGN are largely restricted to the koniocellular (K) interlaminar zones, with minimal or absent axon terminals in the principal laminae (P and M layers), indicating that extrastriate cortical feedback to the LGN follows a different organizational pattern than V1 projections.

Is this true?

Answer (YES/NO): YES